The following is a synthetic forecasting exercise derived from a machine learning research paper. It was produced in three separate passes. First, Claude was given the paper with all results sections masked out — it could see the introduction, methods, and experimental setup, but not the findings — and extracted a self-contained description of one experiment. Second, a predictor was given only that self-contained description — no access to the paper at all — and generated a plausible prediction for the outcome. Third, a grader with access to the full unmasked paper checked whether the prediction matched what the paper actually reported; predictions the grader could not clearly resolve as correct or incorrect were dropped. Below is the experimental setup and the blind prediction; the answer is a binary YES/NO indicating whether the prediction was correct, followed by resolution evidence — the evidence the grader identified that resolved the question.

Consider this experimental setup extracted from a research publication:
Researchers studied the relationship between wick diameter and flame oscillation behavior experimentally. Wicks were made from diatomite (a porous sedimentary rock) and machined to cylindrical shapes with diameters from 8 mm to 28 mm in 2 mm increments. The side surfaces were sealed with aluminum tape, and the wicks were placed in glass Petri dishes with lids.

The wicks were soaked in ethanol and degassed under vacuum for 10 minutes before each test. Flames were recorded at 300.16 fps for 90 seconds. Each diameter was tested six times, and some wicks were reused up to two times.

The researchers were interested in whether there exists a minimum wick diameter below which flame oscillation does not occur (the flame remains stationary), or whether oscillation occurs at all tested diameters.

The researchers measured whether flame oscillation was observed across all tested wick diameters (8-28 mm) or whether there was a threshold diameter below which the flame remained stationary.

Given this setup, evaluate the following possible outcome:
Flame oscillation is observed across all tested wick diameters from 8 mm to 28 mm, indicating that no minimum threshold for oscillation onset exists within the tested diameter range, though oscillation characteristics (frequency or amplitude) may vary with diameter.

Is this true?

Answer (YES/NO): NO